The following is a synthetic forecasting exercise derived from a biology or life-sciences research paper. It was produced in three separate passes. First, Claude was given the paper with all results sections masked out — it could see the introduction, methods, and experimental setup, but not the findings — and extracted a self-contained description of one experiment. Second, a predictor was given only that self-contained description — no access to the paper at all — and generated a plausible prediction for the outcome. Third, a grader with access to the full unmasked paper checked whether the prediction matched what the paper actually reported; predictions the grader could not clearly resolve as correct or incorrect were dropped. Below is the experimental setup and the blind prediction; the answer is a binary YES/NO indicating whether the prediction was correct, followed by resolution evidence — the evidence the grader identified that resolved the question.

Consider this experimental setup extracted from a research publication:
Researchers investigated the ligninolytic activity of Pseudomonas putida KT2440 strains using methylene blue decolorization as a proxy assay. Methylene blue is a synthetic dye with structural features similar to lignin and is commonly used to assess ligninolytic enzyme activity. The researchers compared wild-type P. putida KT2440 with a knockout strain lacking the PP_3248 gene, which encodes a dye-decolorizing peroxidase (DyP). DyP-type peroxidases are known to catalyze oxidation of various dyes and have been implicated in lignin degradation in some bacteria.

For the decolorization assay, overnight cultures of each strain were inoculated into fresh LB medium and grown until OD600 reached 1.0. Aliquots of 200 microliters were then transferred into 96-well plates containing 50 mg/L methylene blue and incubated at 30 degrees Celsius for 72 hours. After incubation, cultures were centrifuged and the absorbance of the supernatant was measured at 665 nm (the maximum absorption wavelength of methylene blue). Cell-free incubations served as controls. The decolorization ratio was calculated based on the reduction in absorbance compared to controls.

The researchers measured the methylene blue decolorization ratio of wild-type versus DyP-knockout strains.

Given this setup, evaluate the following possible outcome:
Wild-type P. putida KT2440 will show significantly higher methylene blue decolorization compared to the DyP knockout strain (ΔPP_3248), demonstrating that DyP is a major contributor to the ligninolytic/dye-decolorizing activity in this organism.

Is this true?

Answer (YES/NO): NO